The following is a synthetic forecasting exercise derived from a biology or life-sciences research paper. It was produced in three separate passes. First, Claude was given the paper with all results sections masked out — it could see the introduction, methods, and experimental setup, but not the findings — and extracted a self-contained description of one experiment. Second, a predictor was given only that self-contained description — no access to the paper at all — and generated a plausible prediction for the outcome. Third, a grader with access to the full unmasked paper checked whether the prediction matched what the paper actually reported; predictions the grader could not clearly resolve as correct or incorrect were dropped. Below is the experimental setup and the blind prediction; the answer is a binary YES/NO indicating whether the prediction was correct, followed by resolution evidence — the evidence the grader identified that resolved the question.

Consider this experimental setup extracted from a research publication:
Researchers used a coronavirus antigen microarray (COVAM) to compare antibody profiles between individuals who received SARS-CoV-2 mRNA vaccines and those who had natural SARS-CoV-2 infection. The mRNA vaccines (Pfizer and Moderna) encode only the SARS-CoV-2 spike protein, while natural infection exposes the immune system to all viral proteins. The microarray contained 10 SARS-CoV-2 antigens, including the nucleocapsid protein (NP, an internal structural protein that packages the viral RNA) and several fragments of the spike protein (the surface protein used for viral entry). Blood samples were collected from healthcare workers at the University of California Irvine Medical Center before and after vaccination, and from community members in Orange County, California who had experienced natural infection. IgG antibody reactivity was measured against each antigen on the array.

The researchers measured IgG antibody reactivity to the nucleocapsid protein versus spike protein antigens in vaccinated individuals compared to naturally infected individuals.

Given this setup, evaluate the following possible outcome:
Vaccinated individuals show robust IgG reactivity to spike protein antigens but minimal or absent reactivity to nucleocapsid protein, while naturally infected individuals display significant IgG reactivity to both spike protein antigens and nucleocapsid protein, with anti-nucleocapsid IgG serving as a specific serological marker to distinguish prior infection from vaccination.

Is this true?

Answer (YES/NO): YES